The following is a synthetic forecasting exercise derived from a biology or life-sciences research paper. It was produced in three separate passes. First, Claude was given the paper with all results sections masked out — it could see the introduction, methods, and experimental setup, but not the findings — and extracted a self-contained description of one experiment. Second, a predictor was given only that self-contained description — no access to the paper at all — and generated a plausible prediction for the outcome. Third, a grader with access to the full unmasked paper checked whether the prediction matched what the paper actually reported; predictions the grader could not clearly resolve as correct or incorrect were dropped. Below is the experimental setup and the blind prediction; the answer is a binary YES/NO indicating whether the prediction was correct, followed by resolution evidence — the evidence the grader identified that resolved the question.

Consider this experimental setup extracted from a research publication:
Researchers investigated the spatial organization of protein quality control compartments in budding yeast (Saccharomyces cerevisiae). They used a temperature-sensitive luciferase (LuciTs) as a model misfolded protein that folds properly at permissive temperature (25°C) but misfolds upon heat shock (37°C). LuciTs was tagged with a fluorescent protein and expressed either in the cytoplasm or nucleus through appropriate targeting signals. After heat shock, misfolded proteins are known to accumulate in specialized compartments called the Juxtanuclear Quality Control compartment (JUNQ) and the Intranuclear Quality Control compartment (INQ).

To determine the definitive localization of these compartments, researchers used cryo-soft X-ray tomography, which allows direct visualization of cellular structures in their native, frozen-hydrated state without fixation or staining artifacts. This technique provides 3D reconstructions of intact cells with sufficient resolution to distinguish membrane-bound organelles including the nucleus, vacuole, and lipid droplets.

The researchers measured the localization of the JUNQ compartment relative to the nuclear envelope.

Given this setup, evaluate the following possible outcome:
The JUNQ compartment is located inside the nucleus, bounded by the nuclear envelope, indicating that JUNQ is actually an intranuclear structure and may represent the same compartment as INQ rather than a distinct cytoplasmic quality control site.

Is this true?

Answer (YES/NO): NO